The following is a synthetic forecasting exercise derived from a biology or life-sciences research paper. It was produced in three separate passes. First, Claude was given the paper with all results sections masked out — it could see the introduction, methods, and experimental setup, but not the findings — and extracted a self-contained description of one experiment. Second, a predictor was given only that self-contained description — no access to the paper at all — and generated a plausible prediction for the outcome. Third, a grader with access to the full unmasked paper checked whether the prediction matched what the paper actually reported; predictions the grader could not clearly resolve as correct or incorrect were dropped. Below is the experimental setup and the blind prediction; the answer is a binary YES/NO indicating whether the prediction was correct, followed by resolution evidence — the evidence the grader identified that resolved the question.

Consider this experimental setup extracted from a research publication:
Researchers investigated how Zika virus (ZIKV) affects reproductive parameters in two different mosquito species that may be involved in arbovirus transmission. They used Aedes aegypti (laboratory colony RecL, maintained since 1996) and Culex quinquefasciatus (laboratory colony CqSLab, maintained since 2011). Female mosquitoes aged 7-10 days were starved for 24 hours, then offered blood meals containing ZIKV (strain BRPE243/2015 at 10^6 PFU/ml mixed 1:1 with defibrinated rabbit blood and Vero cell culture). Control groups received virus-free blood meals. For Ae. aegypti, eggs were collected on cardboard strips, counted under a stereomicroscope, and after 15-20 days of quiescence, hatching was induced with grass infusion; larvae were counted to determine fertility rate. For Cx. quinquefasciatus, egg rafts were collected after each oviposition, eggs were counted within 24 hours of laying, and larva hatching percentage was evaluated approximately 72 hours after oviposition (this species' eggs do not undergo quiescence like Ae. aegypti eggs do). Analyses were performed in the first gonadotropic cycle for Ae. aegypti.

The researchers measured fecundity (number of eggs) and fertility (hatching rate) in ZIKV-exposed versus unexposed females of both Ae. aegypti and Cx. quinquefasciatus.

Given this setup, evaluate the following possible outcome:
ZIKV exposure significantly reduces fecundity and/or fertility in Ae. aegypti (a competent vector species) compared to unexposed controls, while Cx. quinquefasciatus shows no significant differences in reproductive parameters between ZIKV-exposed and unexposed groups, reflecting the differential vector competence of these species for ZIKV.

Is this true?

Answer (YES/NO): NO